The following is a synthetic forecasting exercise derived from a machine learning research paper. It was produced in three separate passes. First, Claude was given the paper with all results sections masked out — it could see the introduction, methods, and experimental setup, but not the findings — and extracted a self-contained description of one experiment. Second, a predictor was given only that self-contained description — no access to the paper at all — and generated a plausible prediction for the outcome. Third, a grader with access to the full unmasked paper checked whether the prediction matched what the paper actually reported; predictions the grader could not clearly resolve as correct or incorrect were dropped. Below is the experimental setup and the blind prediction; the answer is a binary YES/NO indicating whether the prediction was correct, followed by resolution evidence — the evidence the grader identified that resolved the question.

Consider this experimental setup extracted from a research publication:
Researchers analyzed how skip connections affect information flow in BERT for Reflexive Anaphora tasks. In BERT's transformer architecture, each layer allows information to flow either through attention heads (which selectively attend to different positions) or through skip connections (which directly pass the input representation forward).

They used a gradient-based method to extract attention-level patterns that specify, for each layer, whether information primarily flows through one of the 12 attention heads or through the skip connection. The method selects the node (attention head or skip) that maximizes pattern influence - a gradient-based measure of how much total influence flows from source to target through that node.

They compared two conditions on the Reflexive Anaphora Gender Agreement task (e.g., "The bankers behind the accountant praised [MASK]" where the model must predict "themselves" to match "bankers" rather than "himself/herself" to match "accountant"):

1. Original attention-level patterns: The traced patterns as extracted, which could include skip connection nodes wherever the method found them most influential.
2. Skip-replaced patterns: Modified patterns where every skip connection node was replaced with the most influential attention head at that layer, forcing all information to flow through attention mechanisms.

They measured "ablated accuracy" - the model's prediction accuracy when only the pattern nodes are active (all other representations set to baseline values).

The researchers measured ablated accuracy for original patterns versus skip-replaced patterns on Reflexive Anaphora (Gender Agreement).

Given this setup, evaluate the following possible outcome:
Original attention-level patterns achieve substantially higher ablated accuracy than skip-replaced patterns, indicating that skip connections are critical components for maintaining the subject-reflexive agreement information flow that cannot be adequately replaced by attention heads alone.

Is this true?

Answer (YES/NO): YES